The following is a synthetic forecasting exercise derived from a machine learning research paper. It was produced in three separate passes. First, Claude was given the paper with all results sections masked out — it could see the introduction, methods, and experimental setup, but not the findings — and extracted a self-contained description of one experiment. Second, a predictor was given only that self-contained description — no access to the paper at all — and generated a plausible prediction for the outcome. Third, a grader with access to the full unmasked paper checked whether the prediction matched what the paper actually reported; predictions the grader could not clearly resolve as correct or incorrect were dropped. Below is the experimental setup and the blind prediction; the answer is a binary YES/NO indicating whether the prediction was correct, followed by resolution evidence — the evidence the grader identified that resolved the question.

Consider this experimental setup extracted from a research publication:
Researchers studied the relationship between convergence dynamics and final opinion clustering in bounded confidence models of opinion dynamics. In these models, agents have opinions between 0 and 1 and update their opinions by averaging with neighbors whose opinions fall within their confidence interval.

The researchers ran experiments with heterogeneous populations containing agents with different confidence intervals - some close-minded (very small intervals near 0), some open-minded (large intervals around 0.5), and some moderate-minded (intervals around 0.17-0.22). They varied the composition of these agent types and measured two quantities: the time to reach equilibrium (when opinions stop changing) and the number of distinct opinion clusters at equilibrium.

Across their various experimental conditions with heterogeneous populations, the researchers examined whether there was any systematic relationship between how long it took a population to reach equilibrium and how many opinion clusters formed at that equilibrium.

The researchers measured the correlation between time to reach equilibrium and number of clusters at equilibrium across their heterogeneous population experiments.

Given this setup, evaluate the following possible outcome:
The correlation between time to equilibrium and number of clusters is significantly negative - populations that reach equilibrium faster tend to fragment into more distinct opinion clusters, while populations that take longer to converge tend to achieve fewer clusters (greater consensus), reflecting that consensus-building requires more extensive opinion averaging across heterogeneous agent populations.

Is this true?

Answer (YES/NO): YES